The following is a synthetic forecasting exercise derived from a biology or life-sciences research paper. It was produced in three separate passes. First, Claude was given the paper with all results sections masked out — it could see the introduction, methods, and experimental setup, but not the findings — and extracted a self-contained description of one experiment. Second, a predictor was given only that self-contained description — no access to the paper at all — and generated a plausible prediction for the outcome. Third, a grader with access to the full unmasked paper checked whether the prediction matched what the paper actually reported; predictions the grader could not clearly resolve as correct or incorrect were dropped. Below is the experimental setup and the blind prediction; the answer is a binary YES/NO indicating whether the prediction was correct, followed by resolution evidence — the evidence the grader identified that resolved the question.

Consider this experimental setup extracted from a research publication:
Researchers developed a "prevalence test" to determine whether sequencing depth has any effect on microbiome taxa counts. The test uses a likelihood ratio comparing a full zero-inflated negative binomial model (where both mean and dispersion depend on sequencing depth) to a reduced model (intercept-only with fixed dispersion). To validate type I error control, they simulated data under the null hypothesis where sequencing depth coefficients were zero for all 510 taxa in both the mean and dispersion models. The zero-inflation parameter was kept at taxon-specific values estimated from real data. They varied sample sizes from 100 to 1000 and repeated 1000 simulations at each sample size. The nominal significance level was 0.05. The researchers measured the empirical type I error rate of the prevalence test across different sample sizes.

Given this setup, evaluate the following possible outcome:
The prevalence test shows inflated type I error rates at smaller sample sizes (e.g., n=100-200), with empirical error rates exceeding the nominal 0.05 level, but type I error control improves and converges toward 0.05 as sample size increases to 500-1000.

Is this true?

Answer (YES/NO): NO